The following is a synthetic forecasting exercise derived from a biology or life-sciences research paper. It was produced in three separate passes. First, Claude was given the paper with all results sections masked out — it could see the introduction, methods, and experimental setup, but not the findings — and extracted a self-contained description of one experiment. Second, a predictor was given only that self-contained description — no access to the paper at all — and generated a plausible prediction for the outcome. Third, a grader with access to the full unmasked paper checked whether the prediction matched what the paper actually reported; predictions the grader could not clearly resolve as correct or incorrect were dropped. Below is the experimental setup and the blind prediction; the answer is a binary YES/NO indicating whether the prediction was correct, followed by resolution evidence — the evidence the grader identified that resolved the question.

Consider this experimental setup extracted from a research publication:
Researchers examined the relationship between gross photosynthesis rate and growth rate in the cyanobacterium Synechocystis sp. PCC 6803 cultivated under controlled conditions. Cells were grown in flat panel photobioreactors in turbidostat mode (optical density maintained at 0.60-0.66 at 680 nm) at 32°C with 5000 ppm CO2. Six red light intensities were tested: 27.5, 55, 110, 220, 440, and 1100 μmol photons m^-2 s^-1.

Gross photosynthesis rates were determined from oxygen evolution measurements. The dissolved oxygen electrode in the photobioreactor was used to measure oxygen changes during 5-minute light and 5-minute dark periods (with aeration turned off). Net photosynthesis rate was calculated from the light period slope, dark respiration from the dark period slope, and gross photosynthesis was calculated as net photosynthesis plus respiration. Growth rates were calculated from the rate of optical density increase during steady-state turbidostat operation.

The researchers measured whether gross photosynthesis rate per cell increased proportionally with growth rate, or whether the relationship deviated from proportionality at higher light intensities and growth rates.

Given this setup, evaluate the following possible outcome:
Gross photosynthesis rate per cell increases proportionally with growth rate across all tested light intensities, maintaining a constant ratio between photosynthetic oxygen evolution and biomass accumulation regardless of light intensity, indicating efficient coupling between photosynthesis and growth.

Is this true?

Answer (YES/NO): NO